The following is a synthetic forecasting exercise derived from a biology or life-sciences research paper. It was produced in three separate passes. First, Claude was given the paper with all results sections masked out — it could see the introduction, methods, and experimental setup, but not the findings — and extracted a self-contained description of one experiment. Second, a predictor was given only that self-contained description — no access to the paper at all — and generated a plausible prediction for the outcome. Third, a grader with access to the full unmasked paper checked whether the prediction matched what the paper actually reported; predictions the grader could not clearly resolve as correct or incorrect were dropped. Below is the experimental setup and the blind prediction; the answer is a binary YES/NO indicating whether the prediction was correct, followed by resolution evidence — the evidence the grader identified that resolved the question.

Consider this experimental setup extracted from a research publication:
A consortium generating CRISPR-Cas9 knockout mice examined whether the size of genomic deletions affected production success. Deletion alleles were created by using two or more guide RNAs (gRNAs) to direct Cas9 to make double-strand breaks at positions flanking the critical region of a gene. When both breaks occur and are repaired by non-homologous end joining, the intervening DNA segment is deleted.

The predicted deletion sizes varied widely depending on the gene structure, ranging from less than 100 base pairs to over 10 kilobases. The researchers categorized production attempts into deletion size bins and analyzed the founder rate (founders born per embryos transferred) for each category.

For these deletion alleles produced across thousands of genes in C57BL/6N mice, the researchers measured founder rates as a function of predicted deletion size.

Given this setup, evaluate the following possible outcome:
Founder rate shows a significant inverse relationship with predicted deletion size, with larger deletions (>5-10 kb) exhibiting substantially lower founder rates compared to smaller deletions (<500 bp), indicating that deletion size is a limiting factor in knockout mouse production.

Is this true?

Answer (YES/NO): NO